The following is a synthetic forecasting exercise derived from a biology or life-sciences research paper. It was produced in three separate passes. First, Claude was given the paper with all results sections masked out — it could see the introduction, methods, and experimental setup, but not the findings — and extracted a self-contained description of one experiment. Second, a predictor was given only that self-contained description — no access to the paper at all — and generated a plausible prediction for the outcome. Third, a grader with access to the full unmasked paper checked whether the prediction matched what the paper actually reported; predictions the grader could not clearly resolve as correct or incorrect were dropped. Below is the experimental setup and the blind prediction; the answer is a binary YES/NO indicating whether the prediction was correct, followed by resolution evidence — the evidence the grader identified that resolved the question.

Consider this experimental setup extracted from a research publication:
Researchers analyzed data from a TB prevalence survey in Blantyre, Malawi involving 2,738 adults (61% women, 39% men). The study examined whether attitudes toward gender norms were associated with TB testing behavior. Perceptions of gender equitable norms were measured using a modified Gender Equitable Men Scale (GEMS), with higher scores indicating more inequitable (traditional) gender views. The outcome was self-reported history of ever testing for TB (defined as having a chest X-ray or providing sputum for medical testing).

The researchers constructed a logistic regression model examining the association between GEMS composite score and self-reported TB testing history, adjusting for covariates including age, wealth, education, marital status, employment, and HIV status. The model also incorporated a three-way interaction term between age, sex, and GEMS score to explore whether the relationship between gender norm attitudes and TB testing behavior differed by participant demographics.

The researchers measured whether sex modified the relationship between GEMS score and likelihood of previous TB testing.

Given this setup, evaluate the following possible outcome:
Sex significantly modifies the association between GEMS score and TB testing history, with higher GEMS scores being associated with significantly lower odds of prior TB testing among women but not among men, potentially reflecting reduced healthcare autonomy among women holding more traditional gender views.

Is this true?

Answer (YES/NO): NO